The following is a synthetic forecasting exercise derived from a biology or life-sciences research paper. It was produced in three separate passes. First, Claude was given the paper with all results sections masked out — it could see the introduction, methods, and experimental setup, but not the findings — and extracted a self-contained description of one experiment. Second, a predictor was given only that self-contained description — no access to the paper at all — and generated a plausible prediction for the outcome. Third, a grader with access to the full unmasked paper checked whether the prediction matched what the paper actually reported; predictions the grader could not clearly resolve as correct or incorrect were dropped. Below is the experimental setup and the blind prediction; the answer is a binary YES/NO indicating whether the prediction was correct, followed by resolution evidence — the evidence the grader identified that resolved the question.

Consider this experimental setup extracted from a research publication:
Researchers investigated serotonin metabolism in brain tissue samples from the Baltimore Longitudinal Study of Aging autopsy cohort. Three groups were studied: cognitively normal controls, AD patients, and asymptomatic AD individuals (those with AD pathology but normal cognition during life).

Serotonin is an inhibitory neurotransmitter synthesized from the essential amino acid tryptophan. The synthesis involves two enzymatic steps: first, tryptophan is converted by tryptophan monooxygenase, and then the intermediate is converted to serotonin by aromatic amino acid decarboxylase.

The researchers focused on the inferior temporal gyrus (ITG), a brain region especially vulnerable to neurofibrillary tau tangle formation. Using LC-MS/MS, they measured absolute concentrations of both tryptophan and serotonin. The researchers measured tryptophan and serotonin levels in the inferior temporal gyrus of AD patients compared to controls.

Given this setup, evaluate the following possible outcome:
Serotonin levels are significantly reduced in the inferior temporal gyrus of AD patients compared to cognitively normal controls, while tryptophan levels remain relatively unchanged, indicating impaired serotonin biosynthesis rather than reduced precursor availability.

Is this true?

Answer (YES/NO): NO